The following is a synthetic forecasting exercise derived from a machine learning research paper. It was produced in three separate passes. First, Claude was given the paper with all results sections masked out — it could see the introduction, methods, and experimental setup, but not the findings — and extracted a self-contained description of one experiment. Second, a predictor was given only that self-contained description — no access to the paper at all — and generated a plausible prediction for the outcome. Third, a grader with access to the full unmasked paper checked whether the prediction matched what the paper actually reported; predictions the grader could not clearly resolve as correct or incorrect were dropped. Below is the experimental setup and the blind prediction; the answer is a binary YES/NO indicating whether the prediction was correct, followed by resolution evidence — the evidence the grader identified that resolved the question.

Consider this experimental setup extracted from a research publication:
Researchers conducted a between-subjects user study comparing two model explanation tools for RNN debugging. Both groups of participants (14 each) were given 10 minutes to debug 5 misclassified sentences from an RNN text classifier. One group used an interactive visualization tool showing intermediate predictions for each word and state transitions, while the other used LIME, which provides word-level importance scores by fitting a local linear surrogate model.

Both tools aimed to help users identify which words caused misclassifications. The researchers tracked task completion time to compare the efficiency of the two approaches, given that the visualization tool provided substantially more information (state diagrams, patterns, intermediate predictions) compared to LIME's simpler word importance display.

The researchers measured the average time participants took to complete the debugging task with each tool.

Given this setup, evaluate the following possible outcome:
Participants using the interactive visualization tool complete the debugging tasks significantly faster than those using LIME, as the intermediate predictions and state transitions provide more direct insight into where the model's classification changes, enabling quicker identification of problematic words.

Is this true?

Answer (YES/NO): NO